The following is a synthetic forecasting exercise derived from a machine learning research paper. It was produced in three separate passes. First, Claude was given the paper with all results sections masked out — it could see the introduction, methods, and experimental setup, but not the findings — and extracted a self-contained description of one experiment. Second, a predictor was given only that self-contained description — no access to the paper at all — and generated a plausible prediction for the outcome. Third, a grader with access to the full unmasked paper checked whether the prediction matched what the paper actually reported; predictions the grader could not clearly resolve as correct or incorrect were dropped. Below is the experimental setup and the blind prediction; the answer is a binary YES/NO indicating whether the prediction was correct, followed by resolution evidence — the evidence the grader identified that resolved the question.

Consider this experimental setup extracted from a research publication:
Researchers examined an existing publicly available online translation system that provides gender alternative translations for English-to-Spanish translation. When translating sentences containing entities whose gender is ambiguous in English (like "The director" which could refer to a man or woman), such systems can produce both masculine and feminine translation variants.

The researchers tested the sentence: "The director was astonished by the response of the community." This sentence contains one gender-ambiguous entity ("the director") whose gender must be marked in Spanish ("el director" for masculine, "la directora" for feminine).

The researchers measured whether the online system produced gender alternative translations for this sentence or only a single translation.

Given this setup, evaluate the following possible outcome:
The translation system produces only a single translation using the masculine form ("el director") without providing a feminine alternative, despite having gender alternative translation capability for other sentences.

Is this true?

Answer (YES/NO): YES